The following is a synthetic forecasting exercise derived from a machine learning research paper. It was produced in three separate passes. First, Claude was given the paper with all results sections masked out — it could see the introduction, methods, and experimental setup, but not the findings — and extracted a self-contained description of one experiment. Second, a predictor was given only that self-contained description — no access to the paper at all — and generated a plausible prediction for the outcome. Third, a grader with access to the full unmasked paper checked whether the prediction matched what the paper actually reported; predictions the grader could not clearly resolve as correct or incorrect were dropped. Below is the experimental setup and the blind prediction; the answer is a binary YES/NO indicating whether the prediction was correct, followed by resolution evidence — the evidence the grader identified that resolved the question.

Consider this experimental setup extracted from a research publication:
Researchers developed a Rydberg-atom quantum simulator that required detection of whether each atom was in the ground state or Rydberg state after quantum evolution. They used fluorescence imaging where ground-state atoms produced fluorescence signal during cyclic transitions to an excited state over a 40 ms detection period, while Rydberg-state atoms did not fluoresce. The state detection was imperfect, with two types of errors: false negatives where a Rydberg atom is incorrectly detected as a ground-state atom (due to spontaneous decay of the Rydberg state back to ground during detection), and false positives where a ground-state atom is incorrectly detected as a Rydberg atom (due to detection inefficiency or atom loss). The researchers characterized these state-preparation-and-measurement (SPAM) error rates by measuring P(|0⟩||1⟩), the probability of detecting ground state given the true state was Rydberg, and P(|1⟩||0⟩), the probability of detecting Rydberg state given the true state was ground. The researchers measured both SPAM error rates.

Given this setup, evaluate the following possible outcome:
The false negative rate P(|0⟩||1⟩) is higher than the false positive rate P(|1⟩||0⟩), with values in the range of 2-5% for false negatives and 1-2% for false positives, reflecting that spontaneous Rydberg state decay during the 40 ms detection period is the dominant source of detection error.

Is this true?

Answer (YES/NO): NO